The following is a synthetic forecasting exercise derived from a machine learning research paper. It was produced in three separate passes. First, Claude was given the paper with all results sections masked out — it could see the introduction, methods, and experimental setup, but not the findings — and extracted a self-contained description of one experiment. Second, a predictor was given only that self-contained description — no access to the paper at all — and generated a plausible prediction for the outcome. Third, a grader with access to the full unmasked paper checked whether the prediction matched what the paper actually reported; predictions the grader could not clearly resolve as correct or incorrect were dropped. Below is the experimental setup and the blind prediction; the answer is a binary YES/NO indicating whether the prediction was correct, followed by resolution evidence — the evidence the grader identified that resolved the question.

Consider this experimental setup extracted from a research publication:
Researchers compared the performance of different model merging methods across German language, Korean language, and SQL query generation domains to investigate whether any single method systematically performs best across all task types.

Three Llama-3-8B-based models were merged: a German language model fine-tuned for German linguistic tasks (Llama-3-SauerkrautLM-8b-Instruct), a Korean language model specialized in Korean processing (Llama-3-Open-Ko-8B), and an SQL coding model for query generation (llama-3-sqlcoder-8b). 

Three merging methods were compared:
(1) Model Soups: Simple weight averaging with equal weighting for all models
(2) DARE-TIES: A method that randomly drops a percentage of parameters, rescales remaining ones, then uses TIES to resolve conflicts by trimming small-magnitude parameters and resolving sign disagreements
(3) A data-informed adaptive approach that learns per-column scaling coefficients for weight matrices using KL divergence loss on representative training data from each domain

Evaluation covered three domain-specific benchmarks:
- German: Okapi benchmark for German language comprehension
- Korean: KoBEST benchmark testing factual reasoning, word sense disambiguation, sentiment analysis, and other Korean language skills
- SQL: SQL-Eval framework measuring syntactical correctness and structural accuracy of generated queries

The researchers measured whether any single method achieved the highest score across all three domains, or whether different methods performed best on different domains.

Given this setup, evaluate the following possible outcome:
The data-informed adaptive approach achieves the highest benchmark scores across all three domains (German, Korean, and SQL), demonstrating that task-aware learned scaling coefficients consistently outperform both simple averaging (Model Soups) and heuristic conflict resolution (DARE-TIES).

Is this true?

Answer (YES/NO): NO